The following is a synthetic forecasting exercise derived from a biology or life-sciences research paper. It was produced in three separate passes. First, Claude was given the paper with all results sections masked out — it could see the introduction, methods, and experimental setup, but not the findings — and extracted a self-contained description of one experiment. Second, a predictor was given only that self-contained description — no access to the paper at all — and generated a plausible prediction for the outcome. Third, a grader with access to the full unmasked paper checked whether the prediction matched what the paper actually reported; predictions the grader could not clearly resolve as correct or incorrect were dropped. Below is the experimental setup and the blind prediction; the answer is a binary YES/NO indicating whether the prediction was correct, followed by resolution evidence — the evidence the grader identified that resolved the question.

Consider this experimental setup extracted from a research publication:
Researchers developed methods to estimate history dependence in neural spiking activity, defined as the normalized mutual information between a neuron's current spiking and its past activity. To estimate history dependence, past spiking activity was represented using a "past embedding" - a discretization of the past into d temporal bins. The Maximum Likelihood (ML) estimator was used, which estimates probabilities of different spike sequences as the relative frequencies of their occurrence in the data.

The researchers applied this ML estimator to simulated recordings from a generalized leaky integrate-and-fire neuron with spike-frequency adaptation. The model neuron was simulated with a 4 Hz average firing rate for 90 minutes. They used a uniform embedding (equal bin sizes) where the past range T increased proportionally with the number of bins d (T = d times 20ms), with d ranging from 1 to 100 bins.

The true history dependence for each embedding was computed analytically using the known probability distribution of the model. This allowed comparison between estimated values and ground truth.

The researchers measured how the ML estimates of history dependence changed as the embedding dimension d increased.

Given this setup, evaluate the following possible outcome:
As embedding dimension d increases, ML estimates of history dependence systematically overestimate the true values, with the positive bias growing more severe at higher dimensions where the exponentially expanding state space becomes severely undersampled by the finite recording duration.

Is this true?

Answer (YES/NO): YES